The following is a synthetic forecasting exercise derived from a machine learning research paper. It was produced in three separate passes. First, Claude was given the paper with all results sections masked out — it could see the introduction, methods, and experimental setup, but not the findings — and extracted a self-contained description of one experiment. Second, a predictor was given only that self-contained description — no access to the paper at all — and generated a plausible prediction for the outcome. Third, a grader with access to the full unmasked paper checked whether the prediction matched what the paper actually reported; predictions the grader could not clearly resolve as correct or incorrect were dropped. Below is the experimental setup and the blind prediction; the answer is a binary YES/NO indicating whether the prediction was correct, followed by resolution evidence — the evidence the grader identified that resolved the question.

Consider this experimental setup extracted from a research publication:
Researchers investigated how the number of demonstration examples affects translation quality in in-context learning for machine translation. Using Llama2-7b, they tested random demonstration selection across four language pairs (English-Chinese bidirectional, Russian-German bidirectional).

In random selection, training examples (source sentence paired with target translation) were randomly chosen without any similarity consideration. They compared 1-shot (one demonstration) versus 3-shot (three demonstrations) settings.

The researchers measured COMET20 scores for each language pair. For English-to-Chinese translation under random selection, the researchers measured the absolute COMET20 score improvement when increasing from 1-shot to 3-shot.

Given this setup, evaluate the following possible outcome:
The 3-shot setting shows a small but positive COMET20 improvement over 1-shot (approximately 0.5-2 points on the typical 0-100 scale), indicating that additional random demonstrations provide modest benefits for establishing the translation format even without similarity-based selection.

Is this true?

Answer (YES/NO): NO